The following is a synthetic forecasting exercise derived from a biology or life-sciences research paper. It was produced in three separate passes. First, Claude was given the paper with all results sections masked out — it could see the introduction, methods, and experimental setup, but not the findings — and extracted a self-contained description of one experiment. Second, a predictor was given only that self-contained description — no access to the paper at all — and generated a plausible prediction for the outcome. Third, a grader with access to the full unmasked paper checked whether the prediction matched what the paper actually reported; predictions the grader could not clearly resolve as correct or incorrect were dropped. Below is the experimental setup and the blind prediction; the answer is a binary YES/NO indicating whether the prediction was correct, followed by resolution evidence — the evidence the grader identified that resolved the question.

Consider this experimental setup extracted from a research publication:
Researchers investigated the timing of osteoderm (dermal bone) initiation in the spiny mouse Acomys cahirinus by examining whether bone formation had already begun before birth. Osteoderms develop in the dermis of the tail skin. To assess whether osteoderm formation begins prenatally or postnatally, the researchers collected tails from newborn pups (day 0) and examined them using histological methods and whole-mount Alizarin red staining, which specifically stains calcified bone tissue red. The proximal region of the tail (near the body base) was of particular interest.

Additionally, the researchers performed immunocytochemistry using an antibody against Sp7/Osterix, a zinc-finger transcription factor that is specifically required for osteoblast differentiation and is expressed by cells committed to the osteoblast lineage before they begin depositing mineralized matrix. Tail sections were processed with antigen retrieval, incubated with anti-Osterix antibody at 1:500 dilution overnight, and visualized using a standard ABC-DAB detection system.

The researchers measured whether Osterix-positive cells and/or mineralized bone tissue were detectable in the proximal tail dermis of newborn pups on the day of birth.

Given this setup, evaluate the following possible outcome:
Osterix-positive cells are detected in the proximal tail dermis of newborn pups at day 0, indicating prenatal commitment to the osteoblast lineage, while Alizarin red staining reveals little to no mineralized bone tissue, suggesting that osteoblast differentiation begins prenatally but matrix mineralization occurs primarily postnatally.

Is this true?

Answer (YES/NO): NO